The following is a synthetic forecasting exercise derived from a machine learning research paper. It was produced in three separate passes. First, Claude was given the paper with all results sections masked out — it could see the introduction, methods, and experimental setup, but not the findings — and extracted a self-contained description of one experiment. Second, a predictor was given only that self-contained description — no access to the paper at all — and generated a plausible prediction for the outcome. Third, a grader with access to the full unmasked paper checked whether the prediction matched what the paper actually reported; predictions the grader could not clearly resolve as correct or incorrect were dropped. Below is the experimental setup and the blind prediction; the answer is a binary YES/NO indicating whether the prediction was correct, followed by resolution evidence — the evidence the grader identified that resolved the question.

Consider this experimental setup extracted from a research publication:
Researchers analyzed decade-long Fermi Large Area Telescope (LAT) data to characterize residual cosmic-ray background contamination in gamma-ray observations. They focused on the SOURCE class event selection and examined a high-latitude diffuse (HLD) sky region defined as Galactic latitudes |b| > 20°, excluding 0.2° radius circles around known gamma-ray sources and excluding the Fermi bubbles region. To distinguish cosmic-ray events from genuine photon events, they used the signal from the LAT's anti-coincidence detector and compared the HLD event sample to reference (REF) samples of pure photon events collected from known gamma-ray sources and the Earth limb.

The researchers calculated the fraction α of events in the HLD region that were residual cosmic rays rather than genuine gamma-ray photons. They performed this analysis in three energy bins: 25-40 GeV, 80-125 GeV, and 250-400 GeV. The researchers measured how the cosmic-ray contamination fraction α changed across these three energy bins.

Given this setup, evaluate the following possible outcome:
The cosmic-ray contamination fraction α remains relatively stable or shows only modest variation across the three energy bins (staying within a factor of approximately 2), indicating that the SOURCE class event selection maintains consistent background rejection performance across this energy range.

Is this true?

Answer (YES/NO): NO